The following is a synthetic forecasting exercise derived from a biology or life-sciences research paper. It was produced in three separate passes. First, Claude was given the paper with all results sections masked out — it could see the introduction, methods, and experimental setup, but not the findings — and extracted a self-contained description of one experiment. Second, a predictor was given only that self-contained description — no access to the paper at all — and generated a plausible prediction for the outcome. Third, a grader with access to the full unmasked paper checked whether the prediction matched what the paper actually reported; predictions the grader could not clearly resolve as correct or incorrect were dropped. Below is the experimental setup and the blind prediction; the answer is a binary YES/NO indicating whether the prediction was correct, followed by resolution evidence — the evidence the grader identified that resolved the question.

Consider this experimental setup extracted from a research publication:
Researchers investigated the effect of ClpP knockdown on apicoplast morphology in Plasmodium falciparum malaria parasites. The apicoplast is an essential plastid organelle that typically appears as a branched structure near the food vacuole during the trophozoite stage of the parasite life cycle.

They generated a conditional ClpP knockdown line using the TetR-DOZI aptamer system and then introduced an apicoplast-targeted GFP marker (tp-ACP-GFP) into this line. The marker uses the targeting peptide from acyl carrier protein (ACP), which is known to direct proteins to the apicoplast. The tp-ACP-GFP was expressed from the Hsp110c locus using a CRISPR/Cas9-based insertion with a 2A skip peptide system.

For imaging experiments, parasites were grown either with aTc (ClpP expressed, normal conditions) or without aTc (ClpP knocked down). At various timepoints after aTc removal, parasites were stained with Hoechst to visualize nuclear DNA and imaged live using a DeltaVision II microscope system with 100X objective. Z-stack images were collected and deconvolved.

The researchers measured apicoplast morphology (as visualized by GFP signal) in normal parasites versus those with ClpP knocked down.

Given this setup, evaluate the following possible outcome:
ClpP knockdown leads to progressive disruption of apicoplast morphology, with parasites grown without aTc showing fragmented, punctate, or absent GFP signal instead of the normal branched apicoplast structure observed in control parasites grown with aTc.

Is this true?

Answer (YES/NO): NO